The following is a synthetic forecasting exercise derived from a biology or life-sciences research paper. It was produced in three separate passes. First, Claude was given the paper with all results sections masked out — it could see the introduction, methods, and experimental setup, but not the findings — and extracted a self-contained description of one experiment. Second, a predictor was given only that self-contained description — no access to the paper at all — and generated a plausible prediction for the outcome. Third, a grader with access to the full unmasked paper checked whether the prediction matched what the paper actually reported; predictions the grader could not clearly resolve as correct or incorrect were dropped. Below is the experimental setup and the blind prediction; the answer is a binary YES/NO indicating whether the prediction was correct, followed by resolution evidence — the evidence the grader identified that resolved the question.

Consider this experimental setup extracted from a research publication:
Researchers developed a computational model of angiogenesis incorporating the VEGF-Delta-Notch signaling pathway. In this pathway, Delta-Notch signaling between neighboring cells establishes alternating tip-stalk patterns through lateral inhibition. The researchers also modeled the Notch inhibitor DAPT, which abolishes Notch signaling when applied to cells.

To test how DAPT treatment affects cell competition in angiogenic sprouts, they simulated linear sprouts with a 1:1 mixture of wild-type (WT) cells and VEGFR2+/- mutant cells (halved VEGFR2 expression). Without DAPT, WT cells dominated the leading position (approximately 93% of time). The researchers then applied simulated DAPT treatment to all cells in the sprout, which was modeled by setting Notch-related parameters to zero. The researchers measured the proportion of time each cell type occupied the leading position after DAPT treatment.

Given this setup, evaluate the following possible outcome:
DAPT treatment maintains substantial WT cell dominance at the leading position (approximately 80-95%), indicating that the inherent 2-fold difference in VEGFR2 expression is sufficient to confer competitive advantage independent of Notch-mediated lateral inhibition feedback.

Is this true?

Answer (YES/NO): NO